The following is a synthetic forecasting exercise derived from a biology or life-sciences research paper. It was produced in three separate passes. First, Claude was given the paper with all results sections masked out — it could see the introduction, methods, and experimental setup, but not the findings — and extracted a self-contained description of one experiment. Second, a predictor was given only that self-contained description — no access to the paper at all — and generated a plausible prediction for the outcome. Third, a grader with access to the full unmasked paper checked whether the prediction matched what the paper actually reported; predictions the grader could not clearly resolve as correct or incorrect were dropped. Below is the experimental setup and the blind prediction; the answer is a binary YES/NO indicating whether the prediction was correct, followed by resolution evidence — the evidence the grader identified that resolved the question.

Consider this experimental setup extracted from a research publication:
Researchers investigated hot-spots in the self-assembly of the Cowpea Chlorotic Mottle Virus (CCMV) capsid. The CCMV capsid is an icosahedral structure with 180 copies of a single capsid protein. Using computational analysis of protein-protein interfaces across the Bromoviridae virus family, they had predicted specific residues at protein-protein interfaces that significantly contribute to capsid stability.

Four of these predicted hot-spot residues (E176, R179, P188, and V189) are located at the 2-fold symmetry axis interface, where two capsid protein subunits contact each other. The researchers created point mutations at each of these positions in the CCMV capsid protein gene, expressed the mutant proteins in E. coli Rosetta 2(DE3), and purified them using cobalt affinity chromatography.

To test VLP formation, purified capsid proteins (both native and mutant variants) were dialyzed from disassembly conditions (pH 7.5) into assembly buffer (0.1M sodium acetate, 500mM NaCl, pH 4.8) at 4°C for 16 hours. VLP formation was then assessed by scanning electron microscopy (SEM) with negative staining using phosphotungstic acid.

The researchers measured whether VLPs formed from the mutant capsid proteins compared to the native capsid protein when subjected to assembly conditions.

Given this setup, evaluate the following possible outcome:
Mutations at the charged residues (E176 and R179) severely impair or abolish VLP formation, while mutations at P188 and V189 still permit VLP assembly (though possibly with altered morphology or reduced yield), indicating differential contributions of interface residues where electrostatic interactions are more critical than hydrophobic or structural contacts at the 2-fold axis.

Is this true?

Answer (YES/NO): NO